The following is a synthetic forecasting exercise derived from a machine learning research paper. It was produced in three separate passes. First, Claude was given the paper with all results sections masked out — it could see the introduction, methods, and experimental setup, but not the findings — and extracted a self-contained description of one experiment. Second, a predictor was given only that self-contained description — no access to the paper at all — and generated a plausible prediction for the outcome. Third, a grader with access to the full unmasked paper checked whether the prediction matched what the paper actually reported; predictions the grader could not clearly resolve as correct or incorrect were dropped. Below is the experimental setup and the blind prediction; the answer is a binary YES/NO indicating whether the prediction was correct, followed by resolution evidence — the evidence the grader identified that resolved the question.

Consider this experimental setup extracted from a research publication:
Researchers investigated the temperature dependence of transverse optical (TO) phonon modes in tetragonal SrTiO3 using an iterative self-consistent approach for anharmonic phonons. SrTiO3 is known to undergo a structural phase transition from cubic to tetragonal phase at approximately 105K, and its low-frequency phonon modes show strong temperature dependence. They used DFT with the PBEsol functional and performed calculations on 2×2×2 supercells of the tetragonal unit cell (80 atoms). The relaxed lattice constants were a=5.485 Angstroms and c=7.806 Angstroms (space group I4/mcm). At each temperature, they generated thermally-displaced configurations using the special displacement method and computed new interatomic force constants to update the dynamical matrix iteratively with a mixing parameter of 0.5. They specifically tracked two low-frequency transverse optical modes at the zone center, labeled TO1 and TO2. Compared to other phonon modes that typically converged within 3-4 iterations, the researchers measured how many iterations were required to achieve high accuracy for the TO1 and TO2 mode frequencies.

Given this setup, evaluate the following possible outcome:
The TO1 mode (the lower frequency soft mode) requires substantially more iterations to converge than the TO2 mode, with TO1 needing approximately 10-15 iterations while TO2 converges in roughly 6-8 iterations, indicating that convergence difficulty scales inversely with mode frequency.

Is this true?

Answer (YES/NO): NO